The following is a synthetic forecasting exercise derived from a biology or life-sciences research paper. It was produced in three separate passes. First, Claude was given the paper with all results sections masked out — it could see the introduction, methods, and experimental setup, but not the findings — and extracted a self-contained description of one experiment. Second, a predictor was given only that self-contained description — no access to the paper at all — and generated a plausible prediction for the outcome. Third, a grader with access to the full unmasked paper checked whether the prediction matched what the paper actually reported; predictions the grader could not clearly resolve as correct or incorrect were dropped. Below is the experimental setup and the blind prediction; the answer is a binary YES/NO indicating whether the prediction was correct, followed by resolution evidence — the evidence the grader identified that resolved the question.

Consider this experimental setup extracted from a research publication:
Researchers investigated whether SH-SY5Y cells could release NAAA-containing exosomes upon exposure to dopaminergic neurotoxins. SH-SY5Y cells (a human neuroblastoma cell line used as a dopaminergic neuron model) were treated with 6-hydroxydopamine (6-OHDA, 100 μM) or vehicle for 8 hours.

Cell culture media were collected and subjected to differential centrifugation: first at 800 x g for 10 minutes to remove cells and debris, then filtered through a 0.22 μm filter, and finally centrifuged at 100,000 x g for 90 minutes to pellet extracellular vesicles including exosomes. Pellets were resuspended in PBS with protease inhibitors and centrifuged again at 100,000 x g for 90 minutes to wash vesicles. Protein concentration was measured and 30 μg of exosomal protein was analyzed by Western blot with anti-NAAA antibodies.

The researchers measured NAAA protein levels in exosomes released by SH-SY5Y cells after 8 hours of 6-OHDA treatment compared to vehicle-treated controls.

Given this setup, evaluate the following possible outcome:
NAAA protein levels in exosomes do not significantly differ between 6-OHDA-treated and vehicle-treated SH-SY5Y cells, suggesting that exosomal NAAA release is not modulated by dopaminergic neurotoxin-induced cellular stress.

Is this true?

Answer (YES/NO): NO